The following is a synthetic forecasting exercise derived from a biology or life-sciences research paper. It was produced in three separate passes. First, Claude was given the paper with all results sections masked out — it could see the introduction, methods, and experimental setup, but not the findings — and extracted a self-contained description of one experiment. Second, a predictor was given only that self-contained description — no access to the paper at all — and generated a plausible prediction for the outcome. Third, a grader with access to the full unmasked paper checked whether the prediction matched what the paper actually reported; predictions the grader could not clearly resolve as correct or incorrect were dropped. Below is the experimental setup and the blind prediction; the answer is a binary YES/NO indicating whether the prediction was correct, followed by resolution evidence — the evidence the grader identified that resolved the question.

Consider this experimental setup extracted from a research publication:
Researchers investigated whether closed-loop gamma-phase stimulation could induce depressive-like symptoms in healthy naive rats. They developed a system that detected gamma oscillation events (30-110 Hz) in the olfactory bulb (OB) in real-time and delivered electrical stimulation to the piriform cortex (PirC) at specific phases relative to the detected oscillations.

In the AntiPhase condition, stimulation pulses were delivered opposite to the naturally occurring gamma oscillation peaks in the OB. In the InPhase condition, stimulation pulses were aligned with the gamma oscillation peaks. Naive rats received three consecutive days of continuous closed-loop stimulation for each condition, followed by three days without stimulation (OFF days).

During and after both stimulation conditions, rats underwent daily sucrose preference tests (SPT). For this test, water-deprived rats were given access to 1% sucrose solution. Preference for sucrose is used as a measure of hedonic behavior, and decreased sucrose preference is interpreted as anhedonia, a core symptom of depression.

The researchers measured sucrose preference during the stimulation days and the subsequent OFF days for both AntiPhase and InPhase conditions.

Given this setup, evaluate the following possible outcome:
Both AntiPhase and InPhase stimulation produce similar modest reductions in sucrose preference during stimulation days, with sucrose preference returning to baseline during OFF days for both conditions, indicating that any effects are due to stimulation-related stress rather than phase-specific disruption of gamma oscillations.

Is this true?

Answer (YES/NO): NO